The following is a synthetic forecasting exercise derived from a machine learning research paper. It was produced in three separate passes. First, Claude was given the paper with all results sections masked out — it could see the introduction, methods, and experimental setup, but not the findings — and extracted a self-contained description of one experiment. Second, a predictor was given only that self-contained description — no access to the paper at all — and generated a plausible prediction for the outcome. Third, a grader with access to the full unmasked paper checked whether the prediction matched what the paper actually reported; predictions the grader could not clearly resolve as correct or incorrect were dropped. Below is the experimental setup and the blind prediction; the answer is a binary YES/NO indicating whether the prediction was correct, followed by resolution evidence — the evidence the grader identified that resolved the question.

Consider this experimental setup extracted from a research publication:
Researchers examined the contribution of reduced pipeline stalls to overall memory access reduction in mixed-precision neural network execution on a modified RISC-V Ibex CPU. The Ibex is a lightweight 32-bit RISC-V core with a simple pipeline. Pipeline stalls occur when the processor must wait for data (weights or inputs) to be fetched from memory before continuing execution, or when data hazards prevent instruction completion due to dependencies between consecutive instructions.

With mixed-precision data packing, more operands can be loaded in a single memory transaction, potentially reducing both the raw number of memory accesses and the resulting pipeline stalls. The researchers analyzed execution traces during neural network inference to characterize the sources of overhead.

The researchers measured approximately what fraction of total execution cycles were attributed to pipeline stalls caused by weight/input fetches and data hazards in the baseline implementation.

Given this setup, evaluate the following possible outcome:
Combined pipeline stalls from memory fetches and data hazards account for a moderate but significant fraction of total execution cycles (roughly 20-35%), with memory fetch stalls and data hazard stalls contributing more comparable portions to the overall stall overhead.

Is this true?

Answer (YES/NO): YES